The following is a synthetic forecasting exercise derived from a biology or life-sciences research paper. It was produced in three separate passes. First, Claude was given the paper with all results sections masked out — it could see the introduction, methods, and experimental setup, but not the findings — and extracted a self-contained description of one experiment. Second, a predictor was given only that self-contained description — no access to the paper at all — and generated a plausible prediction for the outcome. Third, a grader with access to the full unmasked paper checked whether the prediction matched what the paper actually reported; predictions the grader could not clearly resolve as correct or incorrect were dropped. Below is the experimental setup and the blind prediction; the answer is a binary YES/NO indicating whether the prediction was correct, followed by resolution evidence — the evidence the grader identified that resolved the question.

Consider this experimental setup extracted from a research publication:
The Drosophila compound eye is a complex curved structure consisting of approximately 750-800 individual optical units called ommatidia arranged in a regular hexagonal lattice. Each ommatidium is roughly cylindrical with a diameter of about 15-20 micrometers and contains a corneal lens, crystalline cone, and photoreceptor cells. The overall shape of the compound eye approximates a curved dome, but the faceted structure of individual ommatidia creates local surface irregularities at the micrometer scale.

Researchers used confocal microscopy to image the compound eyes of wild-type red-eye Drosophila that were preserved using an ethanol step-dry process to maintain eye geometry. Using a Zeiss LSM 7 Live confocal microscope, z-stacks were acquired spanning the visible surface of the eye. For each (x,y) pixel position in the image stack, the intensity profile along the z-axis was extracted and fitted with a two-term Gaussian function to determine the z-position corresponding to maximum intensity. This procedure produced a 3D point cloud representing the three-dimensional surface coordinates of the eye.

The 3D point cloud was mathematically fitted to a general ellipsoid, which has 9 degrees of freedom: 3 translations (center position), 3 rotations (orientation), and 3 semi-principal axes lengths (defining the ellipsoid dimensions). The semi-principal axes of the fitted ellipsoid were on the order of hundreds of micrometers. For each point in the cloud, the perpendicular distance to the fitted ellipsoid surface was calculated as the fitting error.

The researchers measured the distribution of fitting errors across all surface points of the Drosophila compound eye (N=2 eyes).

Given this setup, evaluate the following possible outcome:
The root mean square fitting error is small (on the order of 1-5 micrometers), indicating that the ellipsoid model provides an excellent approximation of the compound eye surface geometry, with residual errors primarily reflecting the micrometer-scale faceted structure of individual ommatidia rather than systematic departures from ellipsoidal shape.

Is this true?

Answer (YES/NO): YES